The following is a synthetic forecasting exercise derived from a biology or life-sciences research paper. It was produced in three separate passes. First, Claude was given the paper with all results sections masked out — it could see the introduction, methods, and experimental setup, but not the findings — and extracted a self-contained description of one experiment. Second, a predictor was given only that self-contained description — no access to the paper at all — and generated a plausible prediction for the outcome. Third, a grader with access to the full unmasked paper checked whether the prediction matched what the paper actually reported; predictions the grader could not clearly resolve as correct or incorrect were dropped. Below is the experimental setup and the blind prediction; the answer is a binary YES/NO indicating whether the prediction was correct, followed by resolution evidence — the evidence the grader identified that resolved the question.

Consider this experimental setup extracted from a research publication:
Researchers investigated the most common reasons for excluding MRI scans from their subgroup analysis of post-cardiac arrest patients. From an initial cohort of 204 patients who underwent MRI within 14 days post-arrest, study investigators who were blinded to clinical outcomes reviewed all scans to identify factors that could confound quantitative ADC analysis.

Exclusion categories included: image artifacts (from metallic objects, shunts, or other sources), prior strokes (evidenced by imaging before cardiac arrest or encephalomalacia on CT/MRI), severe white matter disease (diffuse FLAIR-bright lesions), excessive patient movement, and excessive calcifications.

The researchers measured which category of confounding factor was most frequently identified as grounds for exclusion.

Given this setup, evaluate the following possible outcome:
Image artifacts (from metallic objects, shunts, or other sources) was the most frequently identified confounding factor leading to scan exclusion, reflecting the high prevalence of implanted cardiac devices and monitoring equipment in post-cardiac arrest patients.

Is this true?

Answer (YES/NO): YES